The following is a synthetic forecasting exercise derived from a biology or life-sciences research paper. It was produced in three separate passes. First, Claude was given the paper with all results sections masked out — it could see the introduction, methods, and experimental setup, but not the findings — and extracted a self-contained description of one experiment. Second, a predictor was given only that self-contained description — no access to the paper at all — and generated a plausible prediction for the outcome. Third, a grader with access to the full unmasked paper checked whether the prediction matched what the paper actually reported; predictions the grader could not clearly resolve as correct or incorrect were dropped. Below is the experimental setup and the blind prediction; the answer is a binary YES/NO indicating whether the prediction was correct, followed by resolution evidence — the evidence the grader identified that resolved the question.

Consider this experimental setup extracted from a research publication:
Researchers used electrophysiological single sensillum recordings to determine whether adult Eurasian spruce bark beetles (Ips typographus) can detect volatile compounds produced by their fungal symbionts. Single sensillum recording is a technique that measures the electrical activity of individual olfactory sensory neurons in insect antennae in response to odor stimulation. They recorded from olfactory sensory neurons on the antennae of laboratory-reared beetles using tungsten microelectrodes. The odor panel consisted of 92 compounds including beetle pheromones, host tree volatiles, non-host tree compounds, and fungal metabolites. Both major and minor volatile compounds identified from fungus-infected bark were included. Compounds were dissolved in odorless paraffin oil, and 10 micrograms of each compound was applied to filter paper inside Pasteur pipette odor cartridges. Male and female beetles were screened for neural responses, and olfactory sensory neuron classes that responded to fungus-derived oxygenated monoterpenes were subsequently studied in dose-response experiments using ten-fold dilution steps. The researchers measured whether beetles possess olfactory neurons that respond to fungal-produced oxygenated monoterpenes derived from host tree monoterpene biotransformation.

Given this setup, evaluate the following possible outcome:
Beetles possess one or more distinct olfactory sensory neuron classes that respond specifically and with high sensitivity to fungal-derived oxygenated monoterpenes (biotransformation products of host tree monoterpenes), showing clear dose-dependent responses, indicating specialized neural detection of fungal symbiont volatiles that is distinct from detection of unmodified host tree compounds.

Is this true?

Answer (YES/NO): YES